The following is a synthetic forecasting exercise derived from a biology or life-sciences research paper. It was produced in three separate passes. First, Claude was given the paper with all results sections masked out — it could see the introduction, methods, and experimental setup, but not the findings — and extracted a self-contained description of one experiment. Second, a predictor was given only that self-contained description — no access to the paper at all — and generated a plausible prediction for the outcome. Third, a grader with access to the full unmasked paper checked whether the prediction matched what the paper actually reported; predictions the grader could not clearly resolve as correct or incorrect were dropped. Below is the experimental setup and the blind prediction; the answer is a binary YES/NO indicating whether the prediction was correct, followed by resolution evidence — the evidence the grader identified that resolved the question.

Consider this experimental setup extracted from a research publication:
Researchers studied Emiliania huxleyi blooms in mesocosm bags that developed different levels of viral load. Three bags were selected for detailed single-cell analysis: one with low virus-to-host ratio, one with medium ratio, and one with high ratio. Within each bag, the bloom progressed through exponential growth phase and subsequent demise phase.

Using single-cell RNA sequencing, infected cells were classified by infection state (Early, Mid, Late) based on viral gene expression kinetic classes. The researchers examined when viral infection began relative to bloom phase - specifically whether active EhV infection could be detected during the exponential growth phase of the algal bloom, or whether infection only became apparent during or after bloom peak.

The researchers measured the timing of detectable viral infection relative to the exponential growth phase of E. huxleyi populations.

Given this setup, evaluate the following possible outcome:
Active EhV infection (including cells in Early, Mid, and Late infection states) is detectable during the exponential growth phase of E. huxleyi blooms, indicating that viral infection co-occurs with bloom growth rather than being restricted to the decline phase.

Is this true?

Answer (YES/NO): YES